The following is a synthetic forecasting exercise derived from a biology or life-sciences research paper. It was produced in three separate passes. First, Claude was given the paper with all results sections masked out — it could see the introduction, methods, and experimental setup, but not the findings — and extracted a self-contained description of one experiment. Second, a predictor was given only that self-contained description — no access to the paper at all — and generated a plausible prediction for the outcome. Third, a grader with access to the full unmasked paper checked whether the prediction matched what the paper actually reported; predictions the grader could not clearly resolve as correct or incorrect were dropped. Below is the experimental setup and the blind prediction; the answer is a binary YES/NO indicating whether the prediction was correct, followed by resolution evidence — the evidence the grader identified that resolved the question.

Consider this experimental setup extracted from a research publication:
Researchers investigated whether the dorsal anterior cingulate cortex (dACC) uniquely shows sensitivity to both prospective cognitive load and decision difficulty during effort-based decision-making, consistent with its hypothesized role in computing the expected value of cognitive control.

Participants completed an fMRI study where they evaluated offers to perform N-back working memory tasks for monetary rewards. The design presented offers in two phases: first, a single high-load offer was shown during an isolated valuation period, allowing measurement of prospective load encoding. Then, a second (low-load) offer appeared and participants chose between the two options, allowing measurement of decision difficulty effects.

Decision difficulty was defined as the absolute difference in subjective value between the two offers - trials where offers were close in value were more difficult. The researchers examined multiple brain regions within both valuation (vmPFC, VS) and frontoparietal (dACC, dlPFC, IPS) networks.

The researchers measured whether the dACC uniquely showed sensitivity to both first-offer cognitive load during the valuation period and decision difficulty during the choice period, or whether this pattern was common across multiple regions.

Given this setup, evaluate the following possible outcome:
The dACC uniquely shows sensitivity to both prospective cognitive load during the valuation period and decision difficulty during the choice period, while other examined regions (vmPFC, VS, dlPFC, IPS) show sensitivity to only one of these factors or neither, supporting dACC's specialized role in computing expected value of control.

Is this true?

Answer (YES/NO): NO